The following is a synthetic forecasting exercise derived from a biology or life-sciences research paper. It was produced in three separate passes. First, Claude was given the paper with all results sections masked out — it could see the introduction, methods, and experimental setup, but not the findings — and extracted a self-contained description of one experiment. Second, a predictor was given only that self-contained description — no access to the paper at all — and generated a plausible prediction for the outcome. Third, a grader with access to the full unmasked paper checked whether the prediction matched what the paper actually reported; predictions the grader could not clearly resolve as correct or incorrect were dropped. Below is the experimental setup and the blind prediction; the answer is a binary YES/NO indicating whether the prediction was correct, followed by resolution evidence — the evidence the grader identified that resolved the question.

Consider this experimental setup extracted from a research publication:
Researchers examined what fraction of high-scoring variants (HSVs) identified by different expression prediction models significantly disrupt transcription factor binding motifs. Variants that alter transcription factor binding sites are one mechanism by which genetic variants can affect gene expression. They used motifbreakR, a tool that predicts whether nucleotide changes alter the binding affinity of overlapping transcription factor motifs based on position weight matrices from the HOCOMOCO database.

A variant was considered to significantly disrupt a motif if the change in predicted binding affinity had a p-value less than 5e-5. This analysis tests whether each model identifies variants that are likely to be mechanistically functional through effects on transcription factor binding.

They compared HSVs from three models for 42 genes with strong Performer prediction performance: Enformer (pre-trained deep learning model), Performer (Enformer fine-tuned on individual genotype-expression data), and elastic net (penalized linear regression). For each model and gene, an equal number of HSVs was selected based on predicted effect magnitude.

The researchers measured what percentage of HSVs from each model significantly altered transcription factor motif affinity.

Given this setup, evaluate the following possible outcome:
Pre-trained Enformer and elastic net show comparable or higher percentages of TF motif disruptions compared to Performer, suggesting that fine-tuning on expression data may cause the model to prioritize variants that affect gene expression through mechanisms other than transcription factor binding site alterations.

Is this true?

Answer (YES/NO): NO